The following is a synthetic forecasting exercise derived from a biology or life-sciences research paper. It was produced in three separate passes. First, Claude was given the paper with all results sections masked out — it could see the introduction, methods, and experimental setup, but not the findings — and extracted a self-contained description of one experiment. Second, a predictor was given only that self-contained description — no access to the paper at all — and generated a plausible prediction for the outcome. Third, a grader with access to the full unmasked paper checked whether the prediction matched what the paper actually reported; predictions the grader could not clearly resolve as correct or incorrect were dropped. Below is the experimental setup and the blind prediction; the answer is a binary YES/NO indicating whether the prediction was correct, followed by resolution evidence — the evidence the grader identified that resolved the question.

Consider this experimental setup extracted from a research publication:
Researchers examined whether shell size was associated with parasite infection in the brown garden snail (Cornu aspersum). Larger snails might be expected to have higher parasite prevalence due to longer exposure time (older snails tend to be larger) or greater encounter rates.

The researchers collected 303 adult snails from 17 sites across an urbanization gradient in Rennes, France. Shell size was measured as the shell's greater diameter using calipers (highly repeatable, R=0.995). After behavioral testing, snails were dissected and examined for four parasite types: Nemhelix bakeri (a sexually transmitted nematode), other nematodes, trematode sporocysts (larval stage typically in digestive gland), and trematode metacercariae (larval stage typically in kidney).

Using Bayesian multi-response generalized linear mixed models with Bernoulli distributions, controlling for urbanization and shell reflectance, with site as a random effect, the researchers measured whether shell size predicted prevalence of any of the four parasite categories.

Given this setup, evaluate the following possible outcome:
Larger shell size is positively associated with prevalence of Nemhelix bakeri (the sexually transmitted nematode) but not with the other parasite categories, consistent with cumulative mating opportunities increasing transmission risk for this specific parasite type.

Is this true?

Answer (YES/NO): NO